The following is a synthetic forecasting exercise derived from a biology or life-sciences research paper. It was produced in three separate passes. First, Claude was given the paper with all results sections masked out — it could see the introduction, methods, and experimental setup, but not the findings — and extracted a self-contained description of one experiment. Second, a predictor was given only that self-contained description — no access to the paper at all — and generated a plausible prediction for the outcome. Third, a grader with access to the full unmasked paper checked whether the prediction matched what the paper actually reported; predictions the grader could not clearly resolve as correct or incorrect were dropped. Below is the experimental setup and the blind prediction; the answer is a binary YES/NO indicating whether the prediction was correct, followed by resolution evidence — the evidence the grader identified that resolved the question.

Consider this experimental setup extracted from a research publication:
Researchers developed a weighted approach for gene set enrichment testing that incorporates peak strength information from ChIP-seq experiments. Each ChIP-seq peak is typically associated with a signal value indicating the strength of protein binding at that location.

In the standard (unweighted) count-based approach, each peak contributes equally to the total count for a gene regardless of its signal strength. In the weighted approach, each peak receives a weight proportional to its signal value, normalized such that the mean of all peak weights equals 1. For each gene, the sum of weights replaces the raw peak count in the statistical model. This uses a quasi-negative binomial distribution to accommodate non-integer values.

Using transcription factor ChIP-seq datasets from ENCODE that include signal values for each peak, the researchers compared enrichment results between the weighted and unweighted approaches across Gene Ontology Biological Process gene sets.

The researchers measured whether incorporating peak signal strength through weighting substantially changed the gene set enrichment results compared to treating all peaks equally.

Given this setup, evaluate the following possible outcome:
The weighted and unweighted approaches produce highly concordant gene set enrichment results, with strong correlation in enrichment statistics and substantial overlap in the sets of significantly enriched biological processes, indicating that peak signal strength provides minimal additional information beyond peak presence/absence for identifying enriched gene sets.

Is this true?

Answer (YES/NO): NO